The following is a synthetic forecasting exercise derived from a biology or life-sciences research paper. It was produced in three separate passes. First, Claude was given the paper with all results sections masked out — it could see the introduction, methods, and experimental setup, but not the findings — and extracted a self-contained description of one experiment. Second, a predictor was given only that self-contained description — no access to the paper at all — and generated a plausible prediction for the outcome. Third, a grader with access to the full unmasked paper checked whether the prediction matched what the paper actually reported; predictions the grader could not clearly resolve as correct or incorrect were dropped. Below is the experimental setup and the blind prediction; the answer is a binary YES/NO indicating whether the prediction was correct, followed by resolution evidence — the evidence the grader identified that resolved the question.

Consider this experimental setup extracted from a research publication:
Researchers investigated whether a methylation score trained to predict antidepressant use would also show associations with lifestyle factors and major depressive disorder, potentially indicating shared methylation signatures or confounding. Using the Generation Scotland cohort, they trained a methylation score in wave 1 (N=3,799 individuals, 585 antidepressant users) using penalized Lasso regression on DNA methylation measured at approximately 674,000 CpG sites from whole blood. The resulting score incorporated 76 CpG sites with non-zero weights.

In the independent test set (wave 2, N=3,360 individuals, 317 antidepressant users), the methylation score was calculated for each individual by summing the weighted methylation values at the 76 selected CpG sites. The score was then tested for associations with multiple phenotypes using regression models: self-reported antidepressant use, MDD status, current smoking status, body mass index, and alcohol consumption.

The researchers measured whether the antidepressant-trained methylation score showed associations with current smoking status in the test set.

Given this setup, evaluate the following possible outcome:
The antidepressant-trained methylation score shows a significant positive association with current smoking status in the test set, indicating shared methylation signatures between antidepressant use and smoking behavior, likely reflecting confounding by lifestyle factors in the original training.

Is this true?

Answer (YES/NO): YES